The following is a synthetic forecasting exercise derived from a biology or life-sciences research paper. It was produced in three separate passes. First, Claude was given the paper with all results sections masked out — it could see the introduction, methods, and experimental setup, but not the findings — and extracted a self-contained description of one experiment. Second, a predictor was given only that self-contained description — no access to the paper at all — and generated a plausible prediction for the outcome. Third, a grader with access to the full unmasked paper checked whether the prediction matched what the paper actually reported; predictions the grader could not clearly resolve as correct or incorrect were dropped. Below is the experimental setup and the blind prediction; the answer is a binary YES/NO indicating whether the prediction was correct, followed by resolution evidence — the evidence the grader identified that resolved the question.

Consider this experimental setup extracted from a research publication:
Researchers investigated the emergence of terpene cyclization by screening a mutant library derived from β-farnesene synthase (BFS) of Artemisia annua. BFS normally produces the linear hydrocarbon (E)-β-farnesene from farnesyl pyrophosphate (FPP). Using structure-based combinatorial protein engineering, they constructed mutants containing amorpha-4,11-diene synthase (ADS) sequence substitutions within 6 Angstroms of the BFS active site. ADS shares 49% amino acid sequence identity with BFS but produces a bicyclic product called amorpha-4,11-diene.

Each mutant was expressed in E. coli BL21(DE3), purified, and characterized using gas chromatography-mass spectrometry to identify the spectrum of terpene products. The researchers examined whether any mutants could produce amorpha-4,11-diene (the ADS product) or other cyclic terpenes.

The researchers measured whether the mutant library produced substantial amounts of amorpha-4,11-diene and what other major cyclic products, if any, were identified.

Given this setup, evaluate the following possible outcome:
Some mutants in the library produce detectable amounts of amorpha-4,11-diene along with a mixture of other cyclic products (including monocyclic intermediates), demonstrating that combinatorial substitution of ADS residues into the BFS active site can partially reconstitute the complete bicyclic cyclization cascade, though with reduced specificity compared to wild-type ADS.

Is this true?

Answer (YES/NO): NO